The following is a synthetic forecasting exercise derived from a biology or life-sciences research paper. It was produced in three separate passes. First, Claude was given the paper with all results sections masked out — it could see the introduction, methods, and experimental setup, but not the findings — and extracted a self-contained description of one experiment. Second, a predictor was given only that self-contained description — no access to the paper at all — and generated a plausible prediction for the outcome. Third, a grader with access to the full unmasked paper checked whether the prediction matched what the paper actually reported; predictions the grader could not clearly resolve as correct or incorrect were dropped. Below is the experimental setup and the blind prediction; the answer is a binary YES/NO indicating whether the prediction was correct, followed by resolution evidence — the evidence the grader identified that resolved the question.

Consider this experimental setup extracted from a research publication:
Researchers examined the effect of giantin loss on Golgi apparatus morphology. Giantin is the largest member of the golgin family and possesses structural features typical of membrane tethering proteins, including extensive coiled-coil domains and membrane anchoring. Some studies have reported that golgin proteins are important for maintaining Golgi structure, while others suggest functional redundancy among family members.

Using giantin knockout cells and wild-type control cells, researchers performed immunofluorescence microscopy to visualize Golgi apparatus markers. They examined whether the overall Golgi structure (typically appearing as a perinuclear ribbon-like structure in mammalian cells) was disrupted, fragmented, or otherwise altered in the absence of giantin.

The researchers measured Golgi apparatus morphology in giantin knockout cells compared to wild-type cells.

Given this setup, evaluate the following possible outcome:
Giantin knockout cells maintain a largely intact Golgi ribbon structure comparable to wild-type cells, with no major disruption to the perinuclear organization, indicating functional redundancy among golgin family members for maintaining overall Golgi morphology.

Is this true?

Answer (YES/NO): YES